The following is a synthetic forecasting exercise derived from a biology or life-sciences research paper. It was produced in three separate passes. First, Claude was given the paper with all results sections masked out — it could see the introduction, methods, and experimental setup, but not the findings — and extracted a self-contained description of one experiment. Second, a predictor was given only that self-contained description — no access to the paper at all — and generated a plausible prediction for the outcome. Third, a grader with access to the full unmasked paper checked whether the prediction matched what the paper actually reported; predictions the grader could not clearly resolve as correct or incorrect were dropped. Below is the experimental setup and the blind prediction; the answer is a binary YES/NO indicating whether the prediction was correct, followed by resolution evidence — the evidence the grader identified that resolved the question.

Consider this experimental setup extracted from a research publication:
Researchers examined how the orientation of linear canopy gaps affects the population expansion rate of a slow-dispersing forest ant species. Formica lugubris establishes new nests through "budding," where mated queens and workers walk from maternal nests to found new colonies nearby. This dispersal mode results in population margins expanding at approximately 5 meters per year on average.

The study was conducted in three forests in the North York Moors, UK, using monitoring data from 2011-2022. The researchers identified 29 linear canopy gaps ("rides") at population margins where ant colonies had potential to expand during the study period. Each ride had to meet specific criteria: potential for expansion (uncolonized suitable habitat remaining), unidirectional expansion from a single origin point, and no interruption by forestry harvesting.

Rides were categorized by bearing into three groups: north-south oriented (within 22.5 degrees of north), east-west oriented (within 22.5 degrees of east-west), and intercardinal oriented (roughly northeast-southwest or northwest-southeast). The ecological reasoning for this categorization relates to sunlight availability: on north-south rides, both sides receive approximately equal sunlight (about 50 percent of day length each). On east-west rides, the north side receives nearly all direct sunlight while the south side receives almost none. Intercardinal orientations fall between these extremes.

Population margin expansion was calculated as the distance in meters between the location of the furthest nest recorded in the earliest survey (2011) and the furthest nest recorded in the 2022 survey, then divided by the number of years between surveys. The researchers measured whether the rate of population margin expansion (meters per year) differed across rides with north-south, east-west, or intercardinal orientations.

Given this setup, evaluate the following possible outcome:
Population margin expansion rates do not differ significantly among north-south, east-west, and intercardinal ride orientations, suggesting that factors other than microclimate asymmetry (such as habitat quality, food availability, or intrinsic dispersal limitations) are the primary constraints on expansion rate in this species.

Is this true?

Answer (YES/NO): NO